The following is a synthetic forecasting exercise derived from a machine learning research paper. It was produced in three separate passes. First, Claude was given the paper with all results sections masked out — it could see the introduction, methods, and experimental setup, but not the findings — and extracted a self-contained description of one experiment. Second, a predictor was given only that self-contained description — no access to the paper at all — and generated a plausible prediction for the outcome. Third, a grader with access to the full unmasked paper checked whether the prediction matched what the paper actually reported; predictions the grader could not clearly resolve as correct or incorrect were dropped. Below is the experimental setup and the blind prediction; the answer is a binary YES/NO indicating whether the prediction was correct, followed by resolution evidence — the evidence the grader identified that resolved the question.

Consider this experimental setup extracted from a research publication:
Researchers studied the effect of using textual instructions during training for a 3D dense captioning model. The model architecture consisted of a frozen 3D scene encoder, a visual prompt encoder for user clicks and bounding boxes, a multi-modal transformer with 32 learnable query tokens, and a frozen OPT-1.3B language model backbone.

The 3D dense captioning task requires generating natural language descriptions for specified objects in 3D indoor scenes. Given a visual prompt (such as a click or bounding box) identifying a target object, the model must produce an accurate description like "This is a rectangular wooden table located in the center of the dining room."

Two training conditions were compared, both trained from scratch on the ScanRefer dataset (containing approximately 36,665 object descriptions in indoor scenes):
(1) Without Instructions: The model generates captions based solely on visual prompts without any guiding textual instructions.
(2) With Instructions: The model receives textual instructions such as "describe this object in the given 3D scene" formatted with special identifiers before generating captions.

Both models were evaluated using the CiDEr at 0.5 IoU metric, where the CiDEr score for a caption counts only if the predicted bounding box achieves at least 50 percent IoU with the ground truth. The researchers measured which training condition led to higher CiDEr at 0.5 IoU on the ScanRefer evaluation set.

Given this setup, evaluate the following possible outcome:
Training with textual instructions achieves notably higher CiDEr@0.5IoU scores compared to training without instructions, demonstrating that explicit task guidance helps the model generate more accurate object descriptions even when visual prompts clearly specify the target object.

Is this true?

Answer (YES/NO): YES